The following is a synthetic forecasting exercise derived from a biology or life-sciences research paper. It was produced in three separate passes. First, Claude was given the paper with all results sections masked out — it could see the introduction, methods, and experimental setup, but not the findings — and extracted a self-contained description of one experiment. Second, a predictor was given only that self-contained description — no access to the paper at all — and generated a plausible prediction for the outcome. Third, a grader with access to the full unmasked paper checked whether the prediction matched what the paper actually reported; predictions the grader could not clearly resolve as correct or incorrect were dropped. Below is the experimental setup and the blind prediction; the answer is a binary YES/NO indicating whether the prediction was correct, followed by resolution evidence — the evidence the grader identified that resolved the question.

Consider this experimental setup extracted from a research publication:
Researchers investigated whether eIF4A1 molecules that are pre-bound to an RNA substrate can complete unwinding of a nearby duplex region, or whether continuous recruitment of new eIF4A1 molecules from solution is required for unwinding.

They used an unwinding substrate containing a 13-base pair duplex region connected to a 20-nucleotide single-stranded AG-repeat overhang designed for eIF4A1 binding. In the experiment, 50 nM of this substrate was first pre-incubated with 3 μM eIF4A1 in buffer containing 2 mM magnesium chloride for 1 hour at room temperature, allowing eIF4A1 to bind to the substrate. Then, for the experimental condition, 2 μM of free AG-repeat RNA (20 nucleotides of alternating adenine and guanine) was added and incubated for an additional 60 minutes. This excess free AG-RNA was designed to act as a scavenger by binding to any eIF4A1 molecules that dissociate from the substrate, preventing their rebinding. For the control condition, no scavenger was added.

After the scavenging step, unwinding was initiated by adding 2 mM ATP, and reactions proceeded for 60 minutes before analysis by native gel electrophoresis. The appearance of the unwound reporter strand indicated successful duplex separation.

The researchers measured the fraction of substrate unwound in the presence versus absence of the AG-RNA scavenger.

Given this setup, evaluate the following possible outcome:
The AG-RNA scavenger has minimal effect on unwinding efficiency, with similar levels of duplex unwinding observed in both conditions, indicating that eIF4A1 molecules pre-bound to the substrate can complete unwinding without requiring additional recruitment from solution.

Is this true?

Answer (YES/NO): NO